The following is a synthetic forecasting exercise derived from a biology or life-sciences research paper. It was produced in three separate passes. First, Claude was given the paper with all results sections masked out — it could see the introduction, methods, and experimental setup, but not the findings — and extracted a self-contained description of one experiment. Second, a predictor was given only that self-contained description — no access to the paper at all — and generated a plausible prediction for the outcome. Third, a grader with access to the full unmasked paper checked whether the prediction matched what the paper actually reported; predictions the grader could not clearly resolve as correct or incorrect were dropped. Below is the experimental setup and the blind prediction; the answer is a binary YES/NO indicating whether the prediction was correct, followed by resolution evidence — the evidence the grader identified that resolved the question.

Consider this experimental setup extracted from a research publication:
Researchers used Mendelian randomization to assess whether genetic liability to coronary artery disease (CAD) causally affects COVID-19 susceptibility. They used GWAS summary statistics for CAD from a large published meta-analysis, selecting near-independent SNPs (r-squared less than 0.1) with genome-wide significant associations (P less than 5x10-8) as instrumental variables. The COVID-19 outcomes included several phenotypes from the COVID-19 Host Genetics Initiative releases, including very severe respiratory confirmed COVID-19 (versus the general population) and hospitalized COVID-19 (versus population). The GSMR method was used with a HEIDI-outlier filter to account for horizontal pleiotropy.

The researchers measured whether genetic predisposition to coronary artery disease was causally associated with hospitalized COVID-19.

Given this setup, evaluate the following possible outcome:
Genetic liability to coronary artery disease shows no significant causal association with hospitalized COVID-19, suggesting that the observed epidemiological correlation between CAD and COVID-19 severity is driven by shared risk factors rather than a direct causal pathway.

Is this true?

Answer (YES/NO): NO